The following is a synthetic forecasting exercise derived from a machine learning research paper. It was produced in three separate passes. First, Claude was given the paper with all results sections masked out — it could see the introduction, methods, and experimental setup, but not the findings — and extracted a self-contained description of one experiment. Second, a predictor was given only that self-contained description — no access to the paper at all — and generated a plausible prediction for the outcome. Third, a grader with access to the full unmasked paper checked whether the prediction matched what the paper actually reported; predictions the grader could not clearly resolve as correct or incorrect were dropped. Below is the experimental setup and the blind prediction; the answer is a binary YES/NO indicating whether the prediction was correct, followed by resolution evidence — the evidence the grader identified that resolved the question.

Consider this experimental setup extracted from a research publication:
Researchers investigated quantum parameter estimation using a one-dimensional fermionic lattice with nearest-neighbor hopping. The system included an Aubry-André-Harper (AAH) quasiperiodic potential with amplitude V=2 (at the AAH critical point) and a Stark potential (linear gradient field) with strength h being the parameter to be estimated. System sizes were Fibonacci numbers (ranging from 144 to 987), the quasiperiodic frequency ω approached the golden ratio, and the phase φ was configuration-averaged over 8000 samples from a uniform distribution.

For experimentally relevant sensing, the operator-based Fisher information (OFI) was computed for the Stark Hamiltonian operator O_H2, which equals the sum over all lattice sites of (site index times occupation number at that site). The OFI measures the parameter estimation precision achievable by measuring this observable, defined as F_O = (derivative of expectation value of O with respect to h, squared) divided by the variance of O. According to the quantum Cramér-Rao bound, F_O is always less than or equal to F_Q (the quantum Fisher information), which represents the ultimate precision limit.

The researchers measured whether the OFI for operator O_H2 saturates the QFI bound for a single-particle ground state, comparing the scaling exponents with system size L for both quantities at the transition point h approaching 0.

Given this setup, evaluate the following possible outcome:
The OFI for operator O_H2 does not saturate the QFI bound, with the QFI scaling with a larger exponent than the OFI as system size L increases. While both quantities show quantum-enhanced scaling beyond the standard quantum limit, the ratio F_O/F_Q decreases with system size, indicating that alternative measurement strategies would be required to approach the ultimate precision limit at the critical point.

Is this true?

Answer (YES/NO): NO